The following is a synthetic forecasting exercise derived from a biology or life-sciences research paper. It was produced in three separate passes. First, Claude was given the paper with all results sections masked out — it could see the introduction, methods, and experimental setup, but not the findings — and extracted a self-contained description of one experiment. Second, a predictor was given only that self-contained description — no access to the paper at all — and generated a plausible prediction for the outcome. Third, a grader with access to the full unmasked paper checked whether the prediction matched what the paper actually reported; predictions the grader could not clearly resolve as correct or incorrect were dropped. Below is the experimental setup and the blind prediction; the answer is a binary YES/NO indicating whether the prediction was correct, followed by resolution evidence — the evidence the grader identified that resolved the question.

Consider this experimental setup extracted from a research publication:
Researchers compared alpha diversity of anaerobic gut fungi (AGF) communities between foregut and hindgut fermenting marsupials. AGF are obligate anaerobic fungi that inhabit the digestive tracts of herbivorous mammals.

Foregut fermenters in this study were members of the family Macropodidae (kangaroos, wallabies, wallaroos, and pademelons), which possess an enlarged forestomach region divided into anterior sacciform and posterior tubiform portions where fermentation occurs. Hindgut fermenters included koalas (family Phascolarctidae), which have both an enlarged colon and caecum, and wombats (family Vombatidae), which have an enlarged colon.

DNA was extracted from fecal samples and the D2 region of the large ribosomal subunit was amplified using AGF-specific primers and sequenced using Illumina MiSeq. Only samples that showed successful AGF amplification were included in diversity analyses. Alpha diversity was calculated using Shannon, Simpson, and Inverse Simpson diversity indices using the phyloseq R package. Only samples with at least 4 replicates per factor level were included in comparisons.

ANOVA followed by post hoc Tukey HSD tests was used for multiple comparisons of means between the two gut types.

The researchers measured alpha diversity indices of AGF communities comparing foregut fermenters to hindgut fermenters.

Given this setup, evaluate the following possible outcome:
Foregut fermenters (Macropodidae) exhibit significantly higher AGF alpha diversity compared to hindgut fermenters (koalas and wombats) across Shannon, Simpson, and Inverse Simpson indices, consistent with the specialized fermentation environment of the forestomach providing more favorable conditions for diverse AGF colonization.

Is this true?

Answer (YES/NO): NO